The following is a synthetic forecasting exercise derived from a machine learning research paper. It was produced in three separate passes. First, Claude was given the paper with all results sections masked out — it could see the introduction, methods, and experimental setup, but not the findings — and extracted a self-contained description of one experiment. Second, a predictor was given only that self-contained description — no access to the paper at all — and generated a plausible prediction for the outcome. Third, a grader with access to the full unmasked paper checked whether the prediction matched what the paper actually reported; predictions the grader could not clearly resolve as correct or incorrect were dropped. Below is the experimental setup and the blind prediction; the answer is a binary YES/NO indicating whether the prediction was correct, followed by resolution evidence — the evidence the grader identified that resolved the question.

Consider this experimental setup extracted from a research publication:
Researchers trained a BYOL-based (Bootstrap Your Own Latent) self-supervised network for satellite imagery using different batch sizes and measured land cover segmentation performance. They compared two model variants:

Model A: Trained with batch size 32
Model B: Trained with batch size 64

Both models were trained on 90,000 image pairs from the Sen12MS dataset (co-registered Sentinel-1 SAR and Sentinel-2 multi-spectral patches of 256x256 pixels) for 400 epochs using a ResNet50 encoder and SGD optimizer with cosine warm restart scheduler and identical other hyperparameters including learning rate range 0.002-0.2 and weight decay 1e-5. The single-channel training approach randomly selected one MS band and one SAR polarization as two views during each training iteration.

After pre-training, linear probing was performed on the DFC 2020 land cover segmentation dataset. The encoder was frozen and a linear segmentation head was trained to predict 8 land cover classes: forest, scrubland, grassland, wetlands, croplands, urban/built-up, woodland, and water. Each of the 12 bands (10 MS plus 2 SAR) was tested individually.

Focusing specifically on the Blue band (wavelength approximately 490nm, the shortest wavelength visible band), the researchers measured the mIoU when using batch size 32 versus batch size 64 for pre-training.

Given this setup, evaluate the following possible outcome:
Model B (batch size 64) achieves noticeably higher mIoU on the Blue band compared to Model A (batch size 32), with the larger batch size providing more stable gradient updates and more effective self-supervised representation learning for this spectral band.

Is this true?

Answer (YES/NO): YES